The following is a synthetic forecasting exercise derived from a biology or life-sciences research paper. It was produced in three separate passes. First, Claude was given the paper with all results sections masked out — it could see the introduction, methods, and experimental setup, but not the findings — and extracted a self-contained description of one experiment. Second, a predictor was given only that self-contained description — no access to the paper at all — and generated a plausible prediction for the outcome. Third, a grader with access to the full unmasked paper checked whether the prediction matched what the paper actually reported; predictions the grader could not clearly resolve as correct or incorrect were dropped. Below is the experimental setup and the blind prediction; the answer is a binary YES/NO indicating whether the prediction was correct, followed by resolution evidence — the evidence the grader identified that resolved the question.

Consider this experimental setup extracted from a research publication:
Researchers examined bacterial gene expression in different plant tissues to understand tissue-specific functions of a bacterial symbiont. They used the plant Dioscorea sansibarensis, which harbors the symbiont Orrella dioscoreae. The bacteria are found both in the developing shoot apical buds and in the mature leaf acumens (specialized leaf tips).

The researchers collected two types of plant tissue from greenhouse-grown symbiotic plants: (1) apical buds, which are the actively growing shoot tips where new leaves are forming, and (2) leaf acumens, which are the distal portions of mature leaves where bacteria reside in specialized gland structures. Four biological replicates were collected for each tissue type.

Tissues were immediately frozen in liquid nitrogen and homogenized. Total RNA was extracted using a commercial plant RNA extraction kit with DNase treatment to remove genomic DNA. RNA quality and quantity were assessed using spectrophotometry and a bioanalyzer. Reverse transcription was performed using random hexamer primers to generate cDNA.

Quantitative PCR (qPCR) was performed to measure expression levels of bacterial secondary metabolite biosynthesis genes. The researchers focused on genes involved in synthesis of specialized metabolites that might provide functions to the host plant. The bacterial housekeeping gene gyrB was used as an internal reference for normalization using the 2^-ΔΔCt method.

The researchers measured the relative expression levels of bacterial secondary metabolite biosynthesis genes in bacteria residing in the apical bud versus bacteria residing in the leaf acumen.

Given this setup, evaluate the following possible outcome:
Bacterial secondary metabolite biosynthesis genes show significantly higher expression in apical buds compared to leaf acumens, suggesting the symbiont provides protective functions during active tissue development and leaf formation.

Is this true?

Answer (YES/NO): NO